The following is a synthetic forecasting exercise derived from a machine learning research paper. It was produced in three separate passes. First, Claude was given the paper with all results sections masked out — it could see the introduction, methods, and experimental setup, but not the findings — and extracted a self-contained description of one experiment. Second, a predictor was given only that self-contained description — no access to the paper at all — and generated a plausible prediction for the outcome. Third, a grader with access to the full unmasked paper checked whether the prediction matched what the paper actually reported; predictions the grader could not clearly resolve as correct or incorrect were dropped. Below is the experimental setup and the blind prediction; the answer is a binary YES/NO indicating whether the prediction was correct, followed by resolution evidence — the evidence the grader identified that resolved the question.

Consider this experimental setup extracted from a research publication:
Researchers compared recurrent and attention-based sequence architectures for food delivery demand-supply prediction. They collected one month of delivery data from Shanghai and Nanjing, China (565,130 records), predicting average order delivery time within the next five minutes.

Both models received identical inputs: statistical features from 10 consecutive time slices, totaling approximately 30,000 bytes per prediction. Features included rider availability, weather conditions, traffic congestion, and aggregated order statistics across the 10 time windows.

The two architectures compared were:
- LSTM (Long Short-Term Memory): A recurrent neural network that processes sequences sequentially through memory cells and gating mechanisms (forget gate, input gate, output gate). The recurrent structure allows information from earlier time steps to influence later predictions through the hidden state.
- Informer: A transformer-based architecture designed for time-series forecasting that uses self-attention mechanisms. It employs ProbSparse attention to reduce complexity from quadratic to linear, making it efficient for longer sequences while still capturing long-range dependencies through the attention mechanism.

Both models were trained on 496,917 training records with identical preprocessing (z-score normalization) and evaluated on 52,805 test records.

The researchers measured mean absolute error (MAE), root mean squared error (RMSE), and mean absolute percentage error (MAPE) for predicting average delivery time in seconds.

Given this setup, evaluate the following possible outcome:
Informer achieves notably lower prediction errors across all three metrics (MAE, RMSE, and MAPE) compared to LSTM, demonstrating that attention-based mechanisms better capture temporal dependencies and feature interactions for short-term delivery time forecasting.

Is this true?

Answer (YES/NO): NO